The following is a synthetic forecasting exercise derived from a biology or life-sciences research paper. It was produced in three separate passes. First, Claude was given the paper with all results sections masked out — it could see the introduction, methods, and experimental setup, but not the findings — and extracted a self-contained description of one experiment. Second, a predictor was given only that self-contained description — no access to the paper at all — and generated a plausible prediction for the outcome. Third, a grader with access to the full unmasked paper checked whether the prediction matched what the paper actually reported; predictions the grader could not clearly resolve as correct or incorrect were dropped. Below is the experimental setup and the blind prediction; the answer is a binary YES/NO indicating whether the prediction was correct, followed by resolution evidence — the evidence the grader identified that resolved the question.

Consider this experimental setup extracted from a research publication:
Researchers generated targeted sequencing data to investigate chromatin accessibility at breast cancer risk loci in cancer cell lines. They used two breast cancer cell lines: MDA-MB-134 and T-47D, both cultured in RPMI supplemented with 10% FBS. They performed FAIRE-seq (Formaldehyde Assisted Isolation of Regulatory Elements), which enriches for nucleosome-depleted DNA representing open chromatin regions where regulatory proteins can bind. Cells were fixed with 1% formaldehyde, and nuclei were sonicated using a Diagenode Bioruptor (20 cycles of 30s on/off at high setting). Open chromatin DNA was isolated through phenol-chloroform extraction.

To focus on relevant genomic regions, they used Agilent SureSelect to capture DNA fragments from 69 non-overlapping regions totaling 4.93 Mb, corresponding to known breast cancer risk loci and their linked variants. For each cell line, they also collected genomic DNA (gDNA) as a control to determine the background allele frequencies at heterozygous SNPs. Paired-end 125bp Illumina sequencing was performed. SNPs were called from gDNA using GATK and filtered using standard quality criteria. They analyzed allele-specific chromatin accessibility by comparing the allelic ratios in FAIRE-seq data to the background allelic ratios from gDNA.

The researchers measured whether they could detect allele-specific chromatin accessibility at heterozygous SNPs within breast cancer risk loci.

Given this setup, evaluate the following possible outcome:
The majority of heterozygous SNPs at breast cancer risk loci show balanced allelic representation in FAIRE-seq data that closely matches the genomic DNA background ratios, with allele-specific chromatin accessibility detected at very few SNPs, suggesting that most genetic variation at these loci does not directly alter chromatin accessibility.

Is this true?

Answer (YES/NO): YES